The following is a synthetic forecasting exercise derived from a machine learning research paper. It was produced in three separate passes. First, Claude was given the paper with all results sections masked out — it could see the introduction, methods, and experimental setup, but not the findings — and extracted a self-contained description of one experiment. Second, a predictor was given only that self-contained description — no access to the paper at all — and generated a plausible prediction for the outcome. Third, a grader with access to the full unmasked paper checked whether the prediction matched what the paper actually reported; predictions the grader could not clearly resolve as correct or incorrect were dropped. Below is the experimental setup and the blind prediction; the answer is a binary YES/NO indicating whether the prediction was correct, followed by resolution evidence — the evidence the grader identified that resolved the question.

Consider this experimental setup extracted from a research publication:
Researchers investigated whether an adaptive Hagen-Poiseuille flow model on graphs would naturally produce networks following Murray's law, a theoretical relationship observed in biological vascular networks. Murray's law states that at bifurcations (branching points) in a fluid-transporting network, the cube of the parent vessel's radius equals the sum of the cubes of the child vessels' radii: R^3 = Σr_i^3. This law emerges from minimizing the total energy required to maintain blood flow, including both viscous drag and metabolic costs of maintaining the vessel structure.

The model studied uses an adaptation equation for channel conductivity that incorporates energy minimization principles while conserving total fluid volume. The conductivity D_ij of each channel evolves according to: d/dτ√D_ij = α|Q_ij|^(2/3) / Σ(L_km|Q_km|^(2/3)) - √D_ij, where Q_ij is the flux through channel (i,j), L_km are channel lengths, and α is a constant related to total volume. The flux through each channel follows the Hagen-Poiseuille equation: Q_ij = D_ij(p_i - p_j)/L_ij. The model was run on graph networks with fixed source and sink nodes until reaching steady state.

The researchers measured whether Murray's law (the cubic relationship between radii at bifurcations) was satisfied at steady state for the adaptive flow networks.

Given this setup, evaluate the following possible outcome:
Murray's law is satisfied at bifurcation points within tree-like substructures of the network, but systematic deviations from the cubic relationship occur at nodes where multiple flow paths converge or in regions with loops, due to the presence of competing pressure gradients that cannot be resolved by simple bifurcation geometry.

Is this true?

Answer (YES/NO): NO